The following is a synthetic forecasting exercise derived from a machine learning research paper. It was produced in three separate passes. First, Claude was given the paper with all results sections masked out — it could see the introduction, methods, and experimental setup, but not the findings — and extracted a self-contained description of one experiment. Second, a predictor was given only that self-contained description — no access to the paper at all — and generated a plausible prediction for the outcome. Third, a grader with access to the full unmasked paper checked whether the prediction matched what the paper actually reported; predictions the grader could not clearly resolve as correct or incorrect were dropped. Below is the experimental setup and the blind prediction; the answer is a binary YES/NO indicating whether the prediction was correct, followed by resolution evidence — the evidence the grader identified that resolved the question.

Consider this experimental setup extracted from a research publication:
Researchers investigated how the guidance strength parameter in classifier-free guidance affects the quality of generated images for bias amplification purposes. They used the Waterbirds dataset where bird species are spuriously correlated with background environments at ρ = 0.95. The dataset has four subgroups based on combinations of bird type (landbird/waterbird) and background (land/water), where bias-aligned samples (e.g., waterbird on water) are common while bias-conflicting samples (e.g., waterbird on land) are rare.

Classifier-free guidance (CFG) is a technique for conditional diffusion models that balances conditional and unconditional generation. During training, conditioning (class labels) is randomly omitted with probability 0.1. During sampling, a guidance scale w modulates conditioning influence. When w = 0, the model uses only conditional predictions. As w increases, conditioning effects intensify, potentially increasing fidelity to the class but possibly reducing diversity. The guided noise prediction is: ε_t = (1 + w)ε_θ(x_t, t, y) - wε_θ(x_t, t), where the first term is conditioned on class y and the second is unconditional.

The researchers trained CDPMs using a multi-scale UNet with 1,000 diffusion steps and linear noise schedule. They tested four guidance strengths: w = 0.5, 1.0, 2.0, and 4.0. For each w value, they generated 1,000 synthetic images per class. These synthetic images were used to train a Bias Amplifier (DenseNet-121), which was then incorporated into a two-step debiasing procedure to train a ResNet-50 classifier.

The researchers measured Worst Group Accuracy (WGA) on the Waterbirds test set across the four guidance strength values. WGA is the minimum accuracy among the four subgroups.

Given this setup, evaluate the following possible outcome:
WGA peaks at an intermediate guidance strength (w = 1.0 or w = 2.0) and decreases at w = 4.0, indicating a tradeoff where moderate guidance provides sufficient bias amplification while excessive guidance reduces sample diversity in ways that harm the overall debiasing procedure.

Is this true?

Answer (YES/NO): YES